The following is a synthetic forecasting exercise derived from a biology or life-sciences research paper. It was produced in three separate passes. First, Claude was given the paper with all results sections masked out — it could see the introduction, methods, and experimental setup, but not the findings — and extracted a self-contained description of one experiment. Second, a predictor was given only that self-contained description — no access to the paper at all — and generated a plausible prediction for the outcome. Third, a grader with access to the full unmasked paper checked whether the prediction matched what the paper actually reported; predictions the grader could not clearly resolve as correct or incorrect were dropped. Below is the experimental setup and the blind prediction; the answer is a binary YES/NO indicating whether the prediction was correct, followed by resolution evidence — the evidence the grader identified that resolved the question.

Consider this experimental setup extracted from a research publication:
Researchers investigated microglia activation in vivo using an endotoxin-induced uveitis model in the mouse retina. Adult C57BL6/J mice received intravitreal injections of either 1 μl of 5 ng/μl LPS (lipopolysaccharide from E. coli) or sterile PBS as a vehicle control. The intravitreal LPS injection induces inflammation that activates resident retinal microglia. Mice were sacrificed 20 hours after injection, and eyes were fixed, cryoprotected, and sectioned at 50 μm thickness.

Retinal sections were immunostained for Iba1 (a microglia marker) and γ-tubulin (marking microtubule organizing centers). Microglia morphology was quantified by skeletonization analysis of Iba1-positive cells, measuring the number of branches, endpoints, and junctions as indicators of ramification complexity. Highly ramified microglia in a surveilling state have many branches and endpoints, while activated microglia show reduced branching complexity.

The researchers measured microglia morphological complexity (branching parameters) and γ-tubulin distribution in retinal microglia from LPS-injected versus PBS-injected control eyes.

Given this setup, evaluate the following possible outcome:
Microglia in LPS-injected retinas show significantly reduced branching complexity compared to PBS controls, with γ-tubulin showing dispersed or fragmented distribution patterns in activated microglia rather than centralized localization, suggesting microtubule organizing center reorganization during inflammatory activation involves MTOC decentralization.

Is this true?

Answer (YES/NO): NO